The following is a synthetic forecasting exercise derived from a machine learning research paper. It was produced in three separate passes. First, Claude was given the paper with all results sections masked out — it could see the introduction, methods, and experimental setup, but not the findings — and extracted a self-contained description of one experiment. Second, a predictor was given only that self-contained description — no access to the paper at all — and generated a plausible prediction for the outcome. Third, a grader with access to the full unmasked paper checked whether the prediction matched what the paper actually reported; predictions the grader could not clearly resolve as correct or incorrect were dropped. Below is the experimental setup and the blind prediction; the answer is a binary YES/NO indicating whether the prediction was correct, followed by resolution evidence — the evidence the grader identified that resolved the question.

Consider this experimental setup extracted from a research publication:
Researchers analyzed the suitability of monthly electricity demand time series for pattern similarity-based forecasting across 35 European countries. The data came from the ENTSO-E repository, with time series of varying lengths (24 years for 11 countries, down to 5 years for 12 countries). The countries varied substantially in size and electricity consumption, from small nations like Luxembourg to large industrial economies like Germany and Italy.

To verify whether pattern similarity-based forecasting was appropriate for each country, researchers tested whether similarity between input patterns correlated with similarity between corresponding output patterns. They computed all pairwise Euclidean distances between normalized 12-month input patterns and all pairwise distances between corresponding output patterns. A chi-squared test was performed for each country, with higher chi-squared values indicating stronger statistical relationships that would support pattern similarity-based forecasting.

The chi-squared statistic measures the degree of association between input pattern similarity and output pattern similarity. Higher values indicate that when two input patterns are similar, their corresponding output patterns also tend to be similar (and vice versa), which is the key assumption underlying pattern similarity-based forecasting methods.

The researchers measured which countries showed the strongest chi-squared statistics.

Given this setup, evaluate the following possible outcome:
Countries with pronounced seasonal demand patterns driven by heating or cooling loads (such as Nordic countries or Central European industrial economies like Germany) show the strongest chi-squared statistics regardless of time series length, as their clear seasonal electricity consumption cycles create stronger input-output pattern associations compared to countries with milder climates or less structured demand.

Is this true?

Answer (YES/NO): NO